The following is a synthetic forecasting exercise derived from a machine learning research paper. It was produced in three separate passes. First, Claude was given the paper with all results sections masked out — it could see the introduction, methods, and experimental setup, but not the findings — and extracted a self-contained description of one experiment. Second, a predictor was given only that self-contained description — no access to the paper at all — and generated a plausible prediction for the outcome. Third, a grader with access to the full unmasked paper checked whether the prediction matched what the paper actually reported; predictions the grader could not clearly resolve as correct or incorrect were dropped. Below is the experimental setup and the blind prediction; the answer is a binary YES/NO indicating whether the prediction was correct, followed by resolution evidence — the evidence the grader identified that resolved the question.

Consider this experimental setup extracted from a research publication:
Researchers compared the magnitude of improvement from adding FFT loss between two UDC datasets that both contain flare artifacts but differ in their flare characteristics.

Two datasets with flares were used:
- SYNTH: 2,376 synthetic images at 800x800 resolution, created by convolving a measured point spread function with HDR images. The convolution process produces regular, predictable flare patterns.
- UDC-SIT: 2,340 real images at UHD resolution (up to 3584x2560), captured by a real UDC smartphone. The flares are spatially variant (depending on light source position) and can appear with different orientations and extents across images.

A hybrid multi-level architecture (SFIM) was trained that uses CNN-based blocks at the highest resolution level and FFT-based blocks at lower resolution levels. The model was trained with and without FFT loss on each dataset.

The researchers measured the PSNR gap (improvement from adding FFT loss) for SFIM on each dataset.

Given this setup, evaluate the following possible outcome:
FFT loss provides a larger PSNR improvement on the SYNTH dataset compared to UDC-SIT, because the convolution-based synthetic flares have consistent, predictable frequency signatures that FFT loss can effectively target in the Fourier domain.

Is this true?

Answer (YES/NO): YES